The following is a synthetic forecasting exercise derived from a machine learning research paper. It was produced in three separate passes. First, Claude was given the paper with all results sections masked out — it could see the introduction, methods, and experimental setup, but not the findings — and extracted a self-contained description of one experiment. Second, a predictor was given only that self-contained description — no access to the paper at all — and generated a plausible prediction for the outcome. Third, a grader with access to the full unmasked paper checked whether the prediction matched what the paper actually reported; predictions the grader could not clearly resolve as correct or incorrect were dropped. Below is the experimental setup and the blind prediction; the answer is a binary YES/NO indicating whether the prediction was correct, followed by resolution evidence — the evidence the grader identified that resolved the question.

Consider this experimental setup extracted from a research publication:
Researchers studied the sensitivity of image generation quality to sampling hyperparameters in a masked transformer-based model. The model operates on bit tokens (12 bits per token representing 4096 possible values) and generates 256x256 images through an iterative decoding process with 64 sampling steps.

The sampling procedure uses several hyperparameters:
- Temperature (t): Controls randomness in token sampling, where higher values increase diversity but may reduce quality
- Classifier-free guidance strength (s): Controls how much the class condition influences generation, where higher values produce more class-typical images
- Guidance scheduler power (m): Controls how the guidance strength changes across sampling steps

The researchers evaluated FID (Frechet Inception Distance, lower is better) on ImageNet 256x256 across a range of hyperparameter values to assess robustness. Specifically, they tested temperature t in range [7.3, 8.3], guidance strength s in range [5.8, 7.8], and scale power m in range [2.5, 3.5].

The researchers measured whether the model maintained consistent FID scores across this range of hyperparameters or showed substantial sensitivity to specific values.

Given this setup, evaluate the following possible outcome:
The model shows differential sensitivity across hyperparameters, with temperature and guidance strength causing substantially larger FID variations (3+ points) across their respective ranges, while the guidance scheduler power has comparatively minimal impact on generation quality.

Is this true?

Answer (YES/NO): NO